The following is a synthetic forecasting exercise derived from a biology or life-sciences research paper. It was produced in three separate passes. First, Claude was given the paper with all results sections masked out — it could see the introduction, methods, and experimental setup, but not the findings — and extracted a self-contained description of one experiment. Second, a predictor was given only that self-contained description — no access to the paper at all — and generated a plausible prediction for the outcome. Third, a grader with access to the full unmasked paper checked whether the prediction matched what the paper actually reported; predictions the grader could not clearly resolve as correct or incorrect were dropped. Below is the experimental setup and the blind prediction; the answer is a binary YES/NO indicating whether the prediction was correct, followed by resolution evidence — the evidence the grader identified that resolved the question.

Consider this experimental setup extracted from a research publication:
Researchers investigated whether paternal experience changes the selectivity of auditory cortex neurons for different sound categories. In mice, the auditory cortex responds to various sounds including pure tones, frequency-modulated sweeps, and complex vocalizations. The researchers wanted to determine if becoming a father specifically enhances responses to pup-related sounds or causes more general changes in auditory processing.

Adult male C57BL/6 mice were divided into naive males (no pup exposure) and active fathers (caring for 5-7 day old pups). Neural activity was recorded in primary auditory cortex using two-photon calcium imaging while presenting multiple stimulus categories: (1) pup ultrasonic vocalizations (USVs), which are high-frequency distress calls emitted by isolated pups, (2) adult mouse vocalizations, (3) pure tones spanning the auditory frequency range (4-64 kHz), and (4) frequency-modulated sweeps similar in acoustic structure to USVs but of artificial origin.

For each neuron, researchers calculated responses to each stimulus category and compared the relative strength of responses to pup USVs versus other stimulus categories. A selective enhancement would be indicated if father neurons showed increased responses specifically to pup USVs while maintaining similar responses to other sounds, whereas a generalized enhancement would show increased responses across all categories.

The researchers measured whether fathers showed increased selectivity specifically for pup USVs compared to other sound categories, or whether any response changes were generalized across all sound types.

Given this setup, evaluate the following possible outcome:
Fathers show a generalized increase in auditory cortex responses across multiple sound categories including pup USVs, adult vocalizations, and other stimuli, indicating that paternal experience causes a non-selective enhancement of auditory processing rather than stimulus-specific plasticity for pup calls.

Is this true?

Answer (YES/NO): NO